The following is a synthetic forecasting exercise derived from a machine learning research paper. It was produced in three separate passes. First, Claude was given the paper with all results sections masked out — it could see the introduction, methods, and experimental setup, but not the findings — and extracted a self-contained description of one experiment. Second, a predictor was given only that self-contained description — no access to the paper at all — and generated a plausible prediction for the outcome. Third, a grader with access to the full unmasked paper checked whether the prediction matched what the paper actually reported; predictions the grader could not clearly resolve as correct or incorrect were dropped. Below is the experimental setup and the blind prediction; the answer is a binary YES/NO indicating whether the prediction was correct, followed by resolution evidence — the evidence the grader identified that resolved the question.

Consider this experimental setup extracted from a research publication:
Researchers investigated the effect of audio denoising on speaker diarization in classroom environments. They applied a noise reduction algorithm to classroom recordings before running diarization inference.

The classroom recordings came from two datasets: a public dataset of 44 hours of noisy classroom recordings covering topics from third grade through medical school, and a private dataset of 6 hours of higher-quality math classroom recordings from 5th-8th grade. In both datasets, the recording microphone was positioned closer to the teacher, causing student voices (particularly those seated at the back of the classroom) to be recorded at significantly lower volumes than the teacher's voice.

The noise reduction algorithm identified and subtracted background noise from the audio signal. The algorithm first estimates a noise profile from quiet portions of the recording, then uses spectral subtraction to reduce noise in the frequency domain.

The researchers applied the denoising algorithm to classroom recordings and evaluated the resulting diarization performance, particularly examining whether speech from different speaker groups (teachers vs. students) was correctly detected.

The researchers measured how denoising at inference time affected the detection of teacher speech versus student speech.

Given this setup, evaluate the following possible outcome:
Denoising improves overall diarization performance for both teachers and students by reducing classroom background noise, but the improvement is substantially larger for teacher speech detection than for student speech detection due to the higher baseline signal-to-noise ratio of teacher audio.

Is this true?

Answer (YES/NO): NO